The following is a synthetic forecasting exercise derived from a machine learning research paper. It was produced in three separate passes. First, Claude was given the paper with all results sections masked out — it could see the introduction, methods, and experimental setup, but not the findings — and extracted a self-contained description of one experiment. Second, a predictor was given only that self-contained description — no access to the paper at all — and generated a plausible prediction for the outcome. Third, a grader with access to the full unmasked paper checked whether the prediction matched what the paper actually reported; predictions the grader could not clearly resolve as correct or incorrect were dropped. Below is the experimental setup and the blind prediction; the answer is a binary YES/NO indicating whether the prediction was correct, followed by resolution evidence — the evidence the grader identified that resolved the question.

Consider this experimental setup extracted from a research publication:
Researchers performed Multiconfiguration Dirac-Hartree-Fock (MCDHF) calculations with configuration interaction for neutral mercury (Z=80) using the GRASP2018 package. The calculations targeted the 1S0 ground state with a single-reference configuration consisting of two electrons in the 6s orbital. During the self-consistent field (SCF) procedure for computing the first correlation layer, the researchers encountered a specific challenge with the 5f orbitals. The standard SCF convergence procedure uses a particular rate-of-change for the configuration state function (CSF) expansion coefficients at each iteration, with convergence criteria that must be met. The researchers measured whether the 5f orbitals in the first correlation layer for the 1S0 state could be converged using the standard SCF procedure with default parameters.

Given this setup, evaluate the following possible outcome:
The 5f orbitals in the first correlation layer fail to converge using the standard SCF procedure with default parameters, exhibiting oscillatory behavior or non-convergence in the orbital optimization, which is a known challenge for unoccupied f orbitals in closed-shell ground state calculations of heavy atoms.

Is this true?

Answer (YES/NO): YES